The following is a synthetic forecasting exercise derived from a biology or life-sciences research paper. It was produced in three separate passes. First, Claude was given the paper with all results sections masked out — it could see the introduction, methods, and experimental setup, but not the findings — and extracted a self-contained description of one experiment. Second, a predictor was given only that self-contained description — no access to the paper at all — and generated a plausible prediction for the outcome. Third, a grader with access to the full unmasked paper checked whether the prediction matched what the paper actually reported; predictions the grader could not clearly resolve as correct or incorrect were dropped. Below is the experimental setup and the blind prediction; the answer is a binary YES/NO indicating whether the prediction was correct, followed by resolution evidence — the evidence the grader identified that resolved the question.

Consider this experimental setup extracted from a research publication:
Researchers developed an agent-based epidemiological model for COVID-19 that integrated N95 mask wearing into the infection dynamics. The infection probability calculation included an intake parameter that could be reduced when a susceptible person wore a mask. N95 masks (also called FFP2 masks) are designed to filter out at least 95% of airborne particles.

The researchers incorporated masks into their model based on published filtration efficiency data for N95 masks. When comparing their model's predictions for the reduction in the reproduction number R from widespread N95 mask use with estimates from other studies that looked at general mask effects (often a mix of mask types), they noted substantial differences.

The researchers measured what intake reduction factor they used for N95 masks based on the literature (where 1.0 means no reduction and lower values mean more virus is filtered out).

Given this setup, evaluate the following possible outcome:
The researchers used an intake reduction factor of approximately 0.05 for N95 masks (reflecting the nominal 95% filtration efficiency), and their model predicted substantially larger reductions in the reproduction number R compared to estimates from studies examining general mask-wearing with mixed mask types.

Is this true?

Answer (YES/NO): NO